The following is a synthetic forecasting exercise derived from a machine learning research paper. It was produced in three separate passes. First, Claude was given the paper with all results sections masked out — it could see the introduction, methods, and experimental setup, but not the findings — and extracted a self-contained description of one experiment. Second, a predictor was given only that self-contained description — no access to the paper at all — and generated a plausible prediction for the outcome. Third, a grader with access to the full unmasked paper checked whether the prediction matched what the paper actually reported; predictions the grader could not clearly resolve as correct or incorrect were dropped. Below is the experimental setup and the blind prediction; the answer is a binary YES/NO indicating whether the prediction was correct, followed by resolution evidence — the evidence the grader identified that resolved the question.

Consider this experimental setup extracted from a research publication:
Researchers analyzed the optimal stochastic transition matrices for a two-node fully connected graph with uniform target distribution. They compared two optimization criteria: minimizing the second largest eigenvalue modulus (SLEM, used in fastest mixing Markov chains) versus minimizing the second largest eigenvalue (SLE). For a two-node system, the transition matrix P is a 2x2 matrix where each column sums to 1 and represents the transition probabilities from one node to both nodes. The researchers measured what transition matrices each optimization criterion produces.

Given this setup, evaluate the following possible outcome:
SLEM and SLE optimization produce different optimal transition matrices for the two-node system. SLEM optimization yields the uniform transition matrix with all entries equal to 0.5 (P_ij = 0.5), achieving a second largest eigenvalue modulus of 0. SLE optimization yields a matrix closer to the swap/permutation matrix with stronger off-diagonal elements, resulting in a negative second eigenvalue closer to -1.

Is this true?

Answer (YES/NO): YES